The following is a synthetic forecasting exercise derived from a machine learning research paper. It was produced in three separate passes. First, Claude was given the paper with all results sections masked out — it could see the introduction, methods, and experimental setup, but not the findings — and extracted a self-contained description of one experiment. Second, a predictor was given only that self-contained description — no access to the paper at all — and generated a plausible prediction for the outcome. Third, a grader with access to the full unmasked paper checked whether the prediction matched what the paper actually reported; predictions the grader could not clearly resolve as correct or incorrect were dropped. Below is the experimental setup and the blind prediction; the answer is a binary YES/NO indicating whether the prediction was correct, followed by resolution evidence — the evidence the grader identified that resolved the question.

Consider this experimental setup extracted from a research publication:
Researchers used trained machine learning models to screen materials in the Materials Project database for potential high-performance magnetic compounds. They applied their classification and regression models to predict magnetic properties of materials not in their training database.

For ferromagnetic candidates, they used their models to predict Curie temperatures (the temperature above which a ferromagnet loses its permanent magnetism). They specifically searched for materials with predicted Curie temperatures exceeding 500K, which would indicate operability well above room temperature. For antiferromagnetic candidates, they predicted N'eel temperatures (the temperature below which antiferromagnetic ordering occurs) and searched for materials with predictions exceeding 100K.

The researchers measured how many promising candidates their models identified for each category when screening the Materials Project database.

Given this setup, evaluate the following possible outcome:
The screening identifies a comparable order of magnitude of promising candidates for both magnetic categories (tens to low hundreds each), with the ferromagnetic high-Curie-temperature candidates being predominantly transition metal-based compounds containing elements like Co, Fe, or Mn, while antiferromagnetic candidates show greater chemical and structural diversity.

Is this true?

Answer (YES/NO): NO